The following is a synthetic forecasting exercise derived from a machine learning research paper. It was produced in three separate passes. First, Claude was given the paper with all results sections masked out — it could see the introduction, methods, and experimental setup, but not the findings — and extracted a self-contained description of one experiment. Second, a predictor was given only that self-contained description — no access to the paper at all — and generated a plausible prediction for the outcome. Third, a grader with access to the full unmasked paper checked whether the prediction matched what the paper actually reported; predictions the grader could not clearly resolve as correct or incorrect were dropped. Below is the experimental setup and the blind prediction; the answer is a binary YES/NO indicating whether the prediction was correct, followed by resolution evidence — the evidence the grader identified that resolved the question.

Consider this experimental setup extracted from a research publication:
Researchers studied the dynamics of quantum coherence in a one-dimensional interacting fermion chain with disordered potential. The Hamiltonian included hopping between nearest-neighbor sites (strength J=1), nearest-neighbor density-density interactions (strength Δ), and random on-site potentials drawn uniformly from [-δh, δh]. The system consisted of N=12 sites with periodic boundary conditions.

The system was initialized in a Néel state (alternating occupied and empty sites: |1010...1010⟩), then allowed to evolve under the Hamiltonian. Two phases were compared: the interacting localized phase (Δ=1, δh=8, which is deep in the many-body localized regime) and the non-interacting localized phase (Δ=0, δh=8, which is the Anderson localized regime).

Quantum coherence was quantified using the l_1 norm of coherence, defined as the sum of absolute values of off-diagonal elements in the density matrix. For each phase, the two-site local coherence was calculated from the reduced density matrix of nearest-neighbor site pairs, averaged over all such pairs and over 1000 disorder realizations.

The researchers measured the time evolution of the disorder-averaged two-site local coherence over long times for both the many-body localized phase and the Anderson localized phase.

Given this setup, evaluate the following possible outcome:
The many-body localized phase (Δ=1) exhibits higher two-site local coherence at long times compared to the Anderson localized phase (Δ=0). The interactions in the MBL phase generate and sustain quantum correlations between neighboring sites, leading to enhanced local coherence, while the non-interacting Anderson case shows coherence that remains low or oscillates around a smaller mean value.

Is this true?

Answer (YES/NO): NO